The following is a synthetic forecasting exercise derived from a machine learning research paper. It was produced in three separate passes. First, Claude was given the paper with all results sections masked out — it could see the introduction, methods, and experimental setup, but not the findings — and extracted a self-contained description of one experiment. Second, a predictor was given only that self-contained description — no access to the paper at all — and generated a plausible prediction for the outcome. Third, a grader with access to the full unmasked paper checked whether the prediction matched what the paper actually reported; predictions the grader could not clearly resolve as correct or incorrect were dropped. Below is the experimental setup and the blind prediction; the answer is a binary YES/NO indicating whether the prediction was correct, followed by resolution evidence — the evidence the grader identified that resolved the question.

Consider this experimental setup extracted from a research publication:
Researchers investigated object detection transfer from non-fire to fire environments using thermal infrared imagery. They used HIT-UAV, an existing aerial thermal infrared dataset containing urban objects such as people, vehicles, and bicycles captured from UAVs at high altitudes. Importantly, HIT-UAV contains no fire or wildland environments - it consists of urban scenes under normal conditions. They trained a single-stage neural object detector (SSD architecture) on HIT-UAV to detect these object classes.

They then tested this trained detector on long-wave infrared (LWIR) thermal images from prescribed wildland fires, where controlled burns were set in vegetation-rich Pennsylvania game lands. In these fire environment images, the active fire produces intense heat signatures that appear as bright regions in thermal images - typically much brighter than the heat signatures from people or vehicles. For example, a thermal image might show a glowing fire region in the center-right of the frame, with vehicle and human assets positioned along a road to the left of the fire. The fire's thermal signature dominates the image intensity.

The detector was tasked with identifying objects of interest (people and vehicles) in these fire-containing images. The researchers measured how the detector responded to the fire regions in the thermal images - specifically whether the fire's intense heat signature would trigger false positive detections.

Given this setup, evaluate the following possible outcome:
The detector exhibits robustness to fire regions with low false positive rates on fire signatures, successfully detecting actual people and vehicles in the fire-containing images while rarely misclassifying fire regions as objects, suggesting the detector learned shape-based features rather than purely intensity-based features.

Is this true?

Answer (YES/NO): NO